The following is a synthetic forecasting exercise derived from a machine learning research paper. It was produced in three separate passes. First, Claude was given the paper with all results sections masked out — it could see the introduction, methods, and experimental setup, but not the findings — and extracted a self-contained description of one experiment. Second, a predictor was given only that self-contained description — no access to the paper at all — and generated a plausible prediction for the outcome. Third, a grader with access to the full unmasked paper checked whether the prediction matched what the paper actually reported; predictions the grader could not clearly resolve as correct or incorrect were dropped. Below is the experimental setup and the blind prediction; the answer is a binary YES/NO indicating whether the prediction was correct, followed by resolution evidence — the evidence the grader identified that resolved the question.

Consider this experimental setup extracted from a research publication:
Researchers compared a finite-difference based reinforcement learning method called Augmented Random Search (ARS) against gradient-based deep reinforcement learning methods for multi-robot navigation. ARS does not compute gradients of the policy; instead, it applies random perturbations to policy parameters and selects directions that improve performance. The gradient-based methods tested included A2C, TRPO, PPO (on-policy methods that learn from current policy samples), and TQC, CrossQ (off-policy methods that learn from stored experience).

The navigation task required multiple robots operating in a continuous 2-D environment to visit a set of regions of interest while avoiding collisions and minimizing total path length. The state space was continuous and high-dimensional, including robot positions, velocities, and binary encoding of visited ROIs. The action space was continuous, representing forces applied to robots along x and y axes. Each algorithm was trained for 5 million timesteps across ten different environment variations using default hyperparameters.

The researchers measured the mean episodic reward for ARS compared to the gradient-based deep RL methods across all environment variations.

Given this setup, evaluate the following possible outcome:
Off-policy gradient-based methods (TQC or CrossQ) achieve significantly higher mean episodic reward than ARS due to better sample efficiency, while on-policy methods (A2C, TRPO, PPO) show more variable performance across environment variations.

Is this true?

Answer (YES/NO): NO